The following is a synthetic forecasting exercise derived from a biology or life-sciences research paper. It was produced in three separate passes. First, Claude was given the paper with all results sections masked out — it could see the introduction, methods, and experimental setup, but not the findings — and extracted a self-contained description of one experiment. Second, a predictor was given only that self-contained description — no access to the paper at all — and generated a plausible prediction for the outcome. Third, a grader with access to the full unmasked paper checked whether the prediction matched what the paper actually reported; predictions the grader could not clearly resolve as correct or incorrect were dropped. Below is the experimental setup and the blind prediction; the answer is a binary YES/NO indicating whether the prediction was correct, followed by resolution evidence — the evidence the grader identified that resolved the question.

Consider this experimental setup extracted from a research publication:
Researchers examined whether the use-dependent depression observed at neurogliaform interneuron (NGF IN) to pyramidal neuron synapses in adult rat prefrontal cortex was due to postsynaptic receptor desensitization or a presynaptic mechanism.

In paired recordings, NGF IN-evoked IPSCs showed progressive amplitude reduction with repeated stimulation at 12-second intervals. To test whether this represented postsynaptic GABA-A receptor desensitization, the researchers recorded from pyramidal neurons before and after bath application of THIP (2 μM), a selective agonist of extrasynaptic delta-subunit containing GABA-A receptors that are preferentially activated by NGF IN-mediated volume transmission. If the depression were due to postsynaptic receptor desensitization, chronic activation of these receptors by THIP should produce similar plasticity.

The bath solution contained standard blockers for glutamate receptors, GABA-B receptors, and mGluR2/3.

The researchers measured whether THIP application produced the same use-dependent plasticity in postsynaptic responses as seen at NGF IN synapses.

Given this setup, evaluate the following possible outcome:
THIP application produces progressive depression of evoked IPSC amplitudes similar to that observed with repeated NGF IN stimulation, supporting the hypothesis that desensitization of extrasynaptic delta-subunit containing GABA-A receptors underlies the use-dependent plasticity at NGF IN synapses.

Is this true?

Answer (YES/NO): NO